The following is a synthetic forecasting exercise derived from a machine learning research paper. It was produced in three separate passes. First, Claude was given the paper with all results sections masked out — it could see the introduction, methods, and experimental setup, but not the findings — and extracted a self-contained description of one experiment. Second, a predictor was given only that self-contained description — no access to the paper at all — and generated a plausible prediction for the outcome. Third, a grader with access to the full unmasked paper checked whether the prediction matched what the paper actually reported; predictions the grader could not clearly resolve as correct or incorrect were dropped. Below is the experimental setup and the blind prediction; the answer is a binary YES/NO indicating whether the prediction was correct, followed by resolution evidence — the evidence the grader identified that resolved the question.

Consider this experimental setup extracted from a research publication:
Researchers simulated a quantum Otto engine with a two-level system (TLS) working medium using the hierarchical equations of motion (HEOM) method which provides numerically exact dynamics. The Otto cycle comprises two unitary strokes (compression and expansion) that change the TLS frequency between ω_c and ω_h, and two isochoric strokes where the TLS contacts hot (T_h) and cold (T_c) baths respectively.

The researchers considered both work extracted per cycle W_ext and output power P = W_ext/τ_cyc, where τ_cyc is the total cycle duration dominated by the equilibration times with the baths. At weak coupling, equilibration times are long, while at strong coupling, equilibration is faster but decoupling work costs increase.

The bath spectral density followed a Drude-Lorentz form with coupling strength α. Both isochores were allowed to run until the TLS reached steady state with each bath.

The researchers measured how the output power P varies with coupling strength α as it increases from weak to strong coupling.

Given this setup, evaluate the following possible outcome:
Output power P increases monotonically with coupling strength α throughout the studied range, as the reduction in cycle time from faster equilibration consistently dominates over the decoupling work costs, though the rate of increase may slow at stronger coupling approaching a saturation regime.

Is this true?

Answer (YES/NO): NO